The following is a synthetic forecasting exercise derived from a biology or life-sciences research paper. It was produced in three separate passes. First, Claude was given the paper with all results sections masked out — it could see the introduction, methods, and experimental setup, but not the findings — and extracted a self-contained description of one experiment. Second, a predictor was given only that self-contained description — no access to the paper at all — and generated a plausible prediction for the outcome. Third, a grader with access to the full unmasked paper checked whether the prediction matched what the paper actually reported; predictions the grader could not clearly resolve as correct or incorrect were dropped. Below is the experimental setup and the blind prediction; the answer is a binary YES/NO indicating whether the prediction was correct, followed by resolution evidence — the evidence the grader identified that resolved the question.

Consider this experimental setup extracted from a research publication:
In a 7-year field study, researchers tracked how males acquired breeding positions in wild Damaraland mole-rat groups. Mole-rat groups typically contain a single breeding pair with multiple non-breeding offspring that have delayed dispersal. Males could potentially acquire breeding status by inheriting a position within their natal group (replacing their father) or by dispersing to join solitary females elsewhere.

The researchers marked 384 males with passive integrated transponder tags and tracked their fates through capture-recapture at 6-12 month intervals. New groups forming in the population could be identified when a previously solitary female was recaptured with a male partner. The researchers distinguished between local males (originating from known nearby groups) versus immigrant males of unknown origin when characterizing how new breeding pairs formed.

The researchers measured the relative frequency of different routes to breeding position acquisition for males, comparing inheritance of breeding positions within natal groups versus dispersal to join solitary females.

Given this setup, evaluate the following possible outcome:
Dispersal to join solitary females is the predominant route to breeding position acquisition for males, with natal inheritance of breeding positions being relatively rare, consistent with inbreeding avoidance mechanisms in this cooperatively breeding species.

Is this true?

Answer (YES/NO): YES